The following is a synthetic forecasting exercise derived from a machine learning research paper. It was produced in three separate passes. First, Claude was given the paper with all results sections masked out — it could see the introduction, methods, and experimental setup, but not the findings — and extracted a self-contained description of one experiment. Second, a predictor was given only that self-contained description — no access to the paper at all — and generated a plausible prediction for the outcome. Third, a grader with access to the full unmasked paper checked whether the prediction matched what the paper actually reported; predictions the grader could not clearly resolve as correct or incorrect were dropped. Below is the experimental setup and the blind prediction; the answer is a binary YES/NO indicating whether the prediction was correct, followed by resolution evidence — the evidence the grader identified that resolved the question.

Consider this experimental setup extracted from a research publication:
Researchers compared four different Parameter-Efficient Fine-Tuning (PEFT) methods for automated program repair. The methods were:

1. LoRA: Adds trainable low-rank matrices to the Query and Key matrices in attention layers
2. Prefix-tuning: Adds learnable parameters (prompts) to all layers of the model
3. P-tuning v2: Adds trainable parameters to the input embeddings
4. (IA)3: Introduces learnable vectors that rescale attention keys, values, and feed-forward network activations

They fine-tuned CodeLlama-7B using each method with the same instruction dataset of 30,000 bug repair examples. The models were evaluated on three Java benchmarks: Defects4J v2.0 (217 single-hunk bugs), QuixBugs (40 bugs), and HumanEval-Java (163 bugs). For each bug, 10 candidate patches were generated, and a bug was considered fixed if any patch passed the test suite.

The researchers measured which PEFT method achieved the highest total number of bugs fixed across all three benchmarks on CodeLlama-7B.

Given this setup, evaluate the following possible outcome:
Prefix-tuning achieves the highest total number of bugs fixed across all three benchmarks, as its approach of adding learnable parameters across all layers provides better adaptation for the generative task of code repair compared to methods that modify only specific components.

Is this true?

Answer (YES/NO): NO